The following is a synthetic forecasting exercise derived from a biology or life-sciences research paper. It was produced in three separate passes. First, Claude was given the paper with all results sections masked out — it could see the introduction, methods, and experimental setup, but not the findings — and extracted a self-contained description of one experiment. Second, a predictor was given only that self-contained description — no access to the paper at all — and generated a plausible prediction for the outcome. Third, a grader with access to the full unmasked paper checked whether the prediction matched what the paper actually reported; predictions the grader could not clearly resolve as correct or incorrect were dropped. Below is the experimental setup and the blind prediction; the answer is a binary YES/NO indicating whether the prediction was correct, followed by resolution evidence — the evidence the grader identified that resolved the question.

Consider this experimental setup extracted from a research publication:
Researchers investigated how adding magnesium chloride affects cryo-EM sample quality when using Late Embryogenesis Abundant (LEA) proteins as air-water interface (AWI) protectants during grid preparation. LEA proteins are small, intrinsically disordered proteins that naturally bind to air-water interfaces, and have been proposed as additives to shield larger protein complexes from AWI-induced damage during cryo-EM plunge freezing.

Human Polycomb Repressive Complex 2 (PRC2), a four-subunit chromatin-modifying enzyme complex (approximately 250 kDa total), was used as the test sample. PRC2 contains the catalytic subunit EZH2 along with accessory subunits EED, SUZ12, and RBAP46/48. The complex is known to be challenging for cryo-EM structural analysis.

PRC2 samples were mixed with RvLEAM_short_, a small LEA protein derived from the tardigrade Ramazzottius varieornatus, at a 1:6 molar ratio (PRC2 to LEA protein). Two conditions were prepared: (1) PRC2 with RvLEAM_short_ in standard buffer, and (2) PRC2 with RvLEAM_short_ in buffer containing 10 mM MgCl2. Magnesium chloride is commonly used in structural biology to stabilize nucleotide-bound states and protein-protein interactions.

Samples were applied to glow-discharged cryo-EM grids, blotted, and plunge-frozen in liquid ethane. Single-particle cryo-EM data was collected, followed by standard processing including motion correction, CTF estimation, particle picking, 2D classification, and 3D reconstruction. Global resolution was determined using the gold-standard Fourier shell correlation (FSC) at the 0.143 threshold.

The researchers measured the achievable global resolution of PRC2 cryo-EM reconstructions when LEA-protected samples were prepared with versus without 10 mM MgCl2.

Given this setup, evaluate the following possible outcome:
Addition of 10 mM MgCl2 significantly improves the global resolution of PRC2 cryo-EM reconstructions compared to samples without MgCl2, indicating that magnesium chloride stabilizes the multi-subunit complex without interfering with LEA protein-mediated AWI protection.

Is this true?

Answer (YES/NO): NO